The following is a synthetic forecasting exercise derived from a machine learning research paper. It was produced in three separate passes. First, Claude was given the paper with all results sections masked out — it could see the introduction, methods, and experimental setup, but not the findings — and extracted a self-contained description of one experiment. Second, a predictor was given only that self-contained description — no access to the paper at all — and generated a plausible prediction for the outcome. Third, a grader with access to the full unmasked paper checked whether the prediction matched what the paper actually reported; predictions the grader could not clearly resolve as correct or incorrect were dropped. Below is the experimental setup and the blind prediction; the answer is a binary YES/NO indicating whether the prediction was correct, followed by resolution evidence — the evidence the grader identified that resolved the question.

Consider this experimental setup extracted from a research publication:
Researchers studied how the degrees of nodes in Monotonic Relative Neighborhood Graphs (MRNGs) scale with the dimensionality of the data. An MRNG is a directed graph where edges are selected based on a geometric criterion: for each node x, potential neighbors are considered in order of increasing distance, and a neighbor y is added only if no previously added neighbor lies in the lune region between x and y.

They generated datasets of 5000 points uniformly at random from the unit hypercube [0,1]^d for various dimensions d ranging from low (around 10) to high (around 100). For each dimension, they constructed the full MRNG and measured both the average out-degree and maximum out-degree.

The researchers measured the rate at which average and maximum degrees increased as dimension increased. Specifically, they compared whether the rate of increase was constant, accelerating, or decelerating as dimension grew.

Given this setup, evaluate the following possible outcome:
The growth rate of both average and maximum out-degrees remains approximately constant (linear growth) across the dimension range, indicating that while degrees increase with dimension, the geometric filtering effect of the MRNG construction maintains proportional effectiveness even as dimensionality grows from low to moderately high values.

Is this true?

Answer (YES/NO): NO